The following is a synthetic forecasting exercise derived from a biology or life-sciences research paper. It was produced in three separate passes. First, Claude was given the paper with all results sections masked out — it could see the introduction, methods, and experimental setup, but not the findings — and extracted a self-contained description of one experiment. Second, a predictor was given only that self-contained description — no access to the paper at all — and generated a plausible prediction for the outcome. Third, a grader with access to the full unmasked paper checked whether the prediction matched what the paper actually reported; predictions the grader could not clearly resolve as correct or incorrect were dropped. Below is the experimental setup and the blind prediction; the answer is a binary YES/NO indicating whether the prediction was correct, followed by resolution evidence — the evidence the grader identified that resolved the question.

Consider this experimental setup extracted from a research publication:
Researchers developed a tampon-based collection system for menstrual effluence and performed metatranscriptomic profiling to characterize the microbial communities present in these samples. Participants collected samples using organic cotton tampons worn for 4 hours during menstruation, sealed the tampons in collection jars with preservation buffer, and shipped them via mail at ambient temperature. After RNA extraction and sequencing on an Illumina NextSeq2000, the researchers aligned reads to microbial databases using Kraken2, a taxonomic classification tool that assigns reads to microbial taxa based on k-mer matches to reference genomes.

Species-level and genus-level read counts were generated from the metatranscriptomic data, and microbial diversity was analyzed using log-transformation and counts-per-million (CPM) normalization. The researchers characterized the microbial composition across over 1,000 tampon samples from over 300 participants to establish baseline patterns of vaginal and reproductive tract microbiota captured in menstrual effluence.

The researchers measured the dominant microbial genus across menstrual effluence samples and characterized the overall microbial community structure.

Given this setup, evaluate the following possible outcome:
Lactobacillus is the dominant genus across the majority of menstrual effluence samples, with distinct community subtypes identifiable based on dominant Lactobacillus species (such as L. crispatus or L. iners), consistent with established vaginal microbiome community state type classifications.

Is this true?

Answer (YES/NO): NO